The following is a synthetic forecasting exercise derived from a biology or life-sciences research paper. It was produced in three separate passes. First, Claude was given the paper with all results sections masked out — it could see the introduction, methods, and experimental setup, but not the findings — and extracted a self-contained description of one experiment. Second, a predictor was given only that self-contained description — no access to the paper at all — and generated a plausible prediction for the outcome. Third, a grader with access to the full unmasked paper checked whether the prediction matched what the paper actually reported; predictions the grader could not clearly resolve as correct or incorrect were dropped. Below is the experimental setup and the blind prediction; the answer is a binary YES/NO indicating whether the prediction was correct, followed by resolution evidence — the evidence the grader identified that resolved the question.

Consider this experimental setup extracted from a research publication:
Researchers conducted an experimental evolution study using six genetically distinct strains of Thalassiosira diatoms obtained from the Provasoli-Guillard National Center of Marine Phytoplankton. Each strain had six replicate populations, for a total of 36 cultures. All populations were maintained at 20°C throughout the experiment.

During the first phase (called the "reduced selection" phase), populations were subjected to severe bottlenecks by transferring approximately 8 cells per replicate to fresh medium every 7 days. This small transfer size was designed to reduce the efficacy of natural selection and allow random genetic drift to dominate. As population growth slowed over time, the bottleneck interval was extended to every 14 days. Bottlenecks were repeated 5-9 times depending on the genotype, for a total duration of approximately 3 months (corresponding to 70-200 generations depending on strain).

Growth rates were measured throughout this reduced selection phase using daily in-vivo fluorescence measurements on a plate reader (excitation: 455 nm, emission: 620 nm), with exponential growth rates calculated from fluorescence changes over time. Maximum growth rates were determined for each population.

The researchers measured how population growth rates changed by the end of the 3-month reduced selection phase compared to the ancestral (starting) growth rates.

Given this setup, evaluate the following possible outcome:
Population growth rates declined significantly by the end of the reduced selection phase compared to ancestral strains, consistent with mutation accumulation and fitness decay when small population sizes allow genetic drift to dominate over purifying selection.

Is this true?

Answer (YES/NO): YES